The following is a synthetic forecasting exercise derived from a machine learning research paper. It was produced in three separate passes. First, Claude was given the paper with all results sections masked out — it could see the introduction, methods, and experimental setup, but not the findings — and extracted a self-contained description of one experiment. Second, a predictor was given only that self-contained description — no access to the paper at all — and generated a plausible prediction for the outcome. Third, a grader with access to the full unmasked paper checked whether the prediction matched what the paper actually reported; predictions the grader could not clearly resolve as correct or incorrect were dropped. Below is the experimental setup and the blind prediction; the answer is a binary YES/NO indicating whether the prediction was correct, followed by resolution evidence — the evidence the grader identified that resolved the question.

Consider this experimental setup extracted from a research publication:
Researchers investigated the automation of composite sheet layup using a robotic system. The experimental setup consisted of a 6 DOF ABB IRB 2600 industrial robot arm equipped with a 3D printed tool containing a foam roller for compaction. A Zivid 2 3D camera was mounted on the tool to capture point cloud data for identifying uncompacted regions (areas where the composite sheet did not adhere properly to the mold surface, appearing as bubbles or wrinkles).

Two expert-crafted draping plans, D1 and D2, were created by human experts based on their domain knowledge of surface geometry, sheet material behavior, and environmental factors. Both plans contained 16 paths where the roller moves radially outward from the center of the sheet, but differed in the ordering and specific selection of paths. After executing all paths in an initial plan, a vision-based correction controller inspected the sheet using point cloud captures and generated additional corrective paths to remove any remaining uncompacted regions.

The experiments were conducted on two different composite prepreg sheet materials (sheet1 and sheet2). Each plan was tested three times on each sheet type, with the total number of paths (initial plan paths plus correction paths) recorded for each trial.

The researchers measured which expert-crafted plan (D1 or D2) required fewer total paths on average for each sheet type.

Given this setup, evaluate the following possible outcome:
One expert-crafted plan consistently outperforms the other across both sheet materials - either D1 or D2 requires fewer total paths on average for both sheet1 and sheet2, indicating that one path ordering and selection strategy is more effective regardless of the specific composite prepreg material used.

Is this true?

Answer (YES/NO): NO